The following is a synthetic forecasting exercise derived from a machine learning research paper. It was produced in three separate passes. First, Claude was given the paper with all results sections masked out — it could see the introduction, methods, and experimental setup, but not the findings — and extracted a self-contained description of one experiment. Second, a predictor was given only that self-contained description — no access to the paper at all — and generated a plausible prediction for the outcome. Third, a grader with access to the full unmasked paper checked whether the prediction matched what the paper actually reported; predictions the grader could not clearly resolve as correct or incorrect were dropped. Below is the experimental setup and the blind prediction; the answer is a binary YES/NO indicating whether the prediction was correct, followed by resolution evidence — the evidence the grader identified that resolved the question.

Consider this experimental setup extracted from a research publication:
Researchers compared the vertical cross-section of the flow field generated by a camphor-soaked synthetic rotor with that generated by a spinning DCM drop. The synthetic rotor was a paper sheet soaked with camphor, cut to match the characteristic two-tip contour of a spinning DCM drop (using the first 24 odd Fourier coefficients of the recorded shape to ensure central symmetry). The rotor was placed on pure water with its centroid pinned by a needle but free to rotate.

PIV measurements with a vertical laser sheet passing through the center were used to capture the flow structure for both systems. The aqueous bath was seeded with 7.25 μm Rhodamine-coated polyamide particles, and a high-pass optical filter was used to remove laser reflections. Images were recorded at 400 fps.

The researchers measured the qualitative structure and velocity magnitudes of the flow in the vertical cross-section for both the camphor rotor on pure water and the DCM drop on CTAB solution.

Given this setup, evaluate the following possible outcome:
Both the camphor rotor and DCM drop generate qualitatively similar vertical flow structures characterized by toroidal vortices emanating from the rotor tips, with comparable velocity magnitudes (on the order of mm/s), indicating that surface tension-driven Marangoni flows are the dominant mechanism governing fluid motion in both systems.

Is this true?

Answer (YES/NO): YES